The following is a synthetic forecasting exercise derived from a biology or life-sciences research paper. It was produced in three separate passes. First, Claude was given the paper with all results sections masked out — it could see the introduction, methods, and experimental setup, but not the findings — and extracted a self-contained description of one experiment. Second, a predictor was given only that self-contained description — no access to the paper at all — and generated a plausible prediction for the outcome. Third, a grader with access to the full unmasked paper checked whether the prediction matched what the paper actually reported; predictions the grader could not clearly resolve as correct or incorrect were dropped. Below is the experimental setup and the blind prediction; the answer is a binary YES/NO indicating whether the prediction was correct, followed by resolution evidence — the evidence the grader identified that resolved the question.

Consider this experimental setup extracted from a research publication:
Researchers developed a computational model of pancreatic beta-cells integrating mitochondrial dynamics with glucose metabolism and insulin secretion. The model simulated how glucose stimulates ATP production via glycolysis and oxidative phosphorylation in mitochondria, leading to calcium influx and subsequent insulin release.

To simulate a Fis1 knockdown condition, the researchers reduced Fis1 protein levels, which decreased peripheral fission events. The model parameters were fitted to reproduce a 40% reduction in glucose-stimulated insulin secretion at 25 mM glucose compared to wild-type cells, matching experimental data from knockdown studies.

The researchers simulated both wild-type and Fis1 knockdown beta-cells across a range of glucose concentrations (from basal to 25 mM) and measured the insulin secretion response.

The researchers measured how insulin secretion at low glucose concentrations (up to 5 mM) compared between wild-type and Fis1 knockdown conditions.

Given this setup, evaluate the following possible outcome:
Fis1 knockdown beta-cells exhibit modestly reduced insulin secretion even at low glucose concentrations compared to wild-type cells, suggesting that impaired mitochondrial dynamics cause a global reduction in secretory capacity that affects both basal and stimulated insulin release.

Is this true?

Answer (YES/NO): NO